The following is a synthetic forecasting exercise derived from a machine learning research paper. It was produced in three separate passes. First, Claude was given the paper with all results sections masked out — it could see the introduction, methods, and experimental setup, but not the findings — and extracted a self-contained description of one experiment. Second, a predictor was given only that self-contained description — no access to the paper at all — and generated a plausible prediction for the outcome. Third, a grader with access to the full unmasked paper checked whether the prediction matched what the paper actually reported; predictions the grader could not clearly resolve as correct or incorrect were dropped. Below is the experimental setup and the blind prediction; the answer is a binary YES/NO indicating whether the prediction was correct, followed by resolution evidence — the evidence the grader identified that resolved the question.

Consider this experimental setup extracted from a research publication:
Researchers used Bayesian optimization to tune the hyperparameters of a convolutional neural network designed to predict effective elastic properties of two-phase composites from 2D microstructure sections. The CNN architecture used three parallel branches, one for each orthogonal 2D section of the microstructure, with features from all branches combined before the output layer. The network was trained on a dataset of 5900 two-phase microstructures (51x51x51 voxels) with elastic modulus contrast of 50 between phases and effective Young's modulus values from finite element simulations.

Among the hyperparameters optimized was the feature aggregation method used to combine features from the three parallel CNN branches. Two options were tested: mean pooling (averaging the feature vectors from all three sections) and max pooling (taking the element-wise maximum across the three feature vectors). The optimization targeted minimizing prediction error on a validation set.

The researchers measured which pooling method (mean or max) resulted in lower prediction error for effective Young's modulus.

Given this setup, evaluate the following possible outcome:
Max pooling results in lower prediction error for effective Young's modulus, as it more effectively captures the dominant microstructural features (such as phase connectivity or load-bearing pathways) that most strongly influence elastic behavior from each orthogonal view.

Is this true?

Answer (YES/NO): NO